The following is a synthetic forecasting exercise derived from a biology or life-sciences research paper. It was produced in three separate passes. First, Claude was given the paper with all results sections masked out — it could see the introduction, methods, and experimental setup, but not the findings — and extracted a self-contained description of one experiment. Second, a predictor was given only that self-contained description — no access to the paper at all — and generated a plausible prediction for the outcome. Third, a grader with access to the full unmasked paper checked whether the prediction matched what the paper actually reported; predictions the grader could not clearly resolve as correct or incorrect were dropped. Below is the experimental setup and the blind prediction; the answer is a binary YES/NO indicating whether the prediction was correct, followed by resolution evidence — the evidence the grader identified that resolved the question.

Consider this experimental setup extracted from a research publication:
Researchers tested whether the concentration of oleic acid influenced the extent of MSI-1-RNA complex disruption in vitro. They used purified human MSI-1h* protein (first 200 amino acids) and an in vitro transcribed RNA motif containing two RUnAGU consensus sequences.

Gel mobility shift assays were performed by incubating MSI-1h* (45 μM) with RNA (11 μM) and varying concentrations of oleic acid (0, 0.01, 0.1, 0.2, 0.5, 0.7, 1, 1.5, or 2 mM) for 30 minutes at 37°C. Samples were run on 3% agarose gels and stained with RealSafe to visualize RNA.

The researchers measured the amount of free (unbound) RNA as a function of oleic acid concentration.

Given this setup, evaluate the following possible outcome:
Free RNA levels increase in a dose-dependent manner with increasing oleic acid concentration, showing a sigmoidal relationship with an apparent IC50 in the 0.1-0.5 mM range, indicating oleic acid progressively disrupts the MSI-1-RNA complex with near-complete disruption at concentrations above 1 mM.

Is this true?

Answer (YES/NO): YES